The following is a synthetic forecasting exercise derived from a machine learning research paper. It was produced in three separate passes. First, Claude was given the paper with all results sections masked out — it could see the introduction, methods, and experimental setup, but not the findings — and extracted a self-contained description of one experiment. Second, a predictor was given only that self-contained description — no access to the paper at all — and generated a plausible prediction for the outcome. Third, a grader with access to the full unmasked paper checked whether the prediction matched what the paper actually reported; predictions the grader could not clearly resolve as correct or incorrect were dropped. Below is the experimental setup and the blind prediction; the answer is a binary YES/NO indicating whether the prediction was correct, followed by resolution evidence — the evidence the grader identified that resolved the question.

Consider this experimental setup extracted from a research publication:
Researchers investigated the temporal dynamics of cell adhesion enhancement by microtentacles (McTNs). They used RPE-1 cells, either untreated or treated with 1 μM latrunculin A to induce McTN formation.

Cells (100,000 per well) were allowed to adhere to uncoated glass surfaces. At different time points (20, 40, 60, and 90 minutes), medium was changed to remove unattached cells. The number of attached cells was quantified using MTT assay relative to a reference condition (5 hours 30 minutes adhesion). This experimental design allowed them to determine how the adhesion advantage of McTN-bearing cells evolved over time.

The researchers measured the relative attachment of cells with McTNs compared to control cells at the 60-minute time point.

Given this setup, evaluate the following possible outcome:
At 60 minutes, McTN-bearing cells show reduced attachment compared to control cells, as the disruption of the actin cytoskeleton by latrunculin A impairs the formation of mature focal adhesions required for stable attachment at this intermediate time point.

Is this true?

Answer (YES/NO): NO